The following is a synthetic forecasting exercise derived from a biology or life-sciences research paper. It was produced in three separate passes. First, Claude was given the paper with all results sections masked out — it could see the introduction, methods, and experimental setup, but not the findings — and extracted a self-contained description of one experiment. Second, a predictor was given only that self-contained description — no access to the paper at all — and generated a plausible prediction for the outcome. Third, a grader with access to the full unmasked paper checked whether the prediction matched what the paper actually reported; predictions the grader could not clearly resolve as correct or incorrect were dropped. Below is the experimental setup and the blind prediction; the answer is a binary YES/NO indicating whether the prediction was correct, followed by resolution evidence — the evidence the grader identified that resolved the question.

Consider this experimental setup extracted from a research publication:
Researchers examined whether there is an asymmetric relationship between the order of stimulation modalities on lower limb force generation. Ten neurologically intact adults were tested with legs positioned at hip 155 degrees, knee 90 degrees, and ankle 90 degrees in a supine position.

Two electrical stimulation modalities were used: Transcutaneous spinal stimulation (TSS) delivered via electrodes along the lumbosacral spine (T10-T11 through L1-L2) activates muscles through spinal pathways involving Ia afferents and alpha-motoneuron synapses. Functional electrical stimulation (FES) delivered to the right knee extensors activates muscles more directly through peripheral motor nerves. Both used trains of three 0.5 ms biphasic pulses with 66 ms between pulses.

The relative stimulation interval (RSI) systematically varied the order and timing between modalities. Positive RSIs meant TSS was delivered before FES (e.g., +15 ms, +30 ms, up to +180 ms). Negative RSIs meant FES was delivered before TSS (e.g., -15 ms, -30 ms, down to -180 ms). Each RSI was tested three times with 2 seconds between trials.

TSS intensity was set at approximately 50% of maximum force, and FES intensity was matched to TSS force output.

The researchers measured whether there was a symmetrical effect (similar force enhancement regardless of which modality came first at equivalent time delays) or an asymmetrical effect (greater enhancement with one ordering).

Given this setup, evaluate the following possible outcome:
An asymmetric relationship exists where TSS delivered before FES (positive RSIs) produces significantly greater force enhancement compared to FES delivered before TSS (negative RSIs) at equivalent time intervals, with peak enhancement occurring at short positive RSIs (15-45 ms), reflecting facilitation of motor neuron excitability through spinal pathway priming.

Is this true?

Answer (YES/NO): NO